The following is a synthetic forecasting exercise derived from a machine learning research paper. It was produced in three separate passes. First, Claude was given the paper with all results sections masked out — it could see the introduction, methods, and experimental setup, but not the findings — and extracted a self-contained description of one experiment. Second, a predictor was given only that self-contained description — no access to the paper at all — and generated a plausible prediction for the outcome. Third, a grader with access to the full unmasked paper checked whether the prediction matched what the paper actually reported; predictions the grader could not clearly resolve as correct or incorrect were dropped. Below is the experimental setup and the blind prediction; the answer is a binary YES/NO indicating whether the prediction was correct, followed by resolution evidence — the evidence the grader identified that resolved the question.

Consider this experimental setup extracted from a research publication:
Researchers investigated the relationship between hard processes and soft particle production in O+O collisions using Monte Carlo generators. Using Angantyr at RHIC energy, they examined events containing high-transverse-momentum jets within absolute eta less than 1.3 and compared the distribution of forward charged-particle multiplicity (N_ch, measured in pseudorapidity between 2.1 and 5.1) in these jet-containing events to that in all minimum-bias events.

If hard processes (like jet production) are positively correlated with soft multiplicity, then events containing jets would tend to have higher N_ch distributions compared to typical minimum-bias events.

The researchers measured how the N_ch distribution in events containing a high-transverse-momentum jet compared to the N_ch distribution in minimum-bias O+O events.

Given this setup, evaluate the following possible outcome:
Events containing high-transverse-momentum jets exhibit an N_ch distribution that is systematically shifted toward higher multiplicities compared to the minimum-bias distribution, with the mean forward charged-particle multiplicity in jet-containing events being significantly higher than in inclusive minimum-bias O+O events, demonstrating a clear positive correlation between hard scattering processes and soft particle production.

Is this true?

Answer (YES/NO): NO